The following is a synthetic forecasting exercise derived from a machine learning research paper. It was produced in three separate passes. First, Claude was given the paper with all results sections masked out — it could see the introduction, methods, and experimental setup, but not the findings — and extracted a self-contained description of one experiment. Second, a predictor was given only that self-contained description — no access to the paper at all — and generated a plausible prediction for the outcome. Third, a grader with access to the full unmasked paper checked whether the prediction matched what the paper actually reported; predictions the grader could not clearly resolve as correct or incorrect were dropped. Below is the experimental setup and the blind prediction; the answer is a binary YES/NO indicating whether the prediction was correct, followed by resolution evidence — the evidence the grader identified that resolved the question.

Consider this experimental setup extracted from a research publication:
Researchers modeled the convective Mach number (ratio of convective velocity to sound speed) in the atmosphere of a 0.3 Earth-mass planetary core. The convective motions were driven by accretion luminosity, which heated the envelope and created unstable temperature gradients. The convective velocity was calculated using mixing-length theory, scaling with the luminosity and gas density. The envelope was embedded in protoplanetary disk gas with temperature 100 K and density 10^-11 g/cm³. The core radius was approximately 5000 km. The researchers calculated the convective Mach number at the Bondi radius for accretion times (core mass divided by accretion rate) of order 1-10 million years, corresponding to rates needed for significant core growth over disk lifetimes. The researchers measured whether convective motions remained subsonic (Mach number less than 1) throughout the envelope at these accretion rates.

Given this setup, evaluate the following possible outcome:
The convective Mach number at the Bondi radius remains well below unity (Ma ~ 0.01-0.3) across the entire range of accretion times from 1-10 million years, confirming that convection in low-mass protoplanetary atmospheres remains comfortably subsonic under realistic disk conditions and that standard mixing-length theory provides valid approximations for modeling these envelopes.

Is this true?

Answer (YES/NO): NO